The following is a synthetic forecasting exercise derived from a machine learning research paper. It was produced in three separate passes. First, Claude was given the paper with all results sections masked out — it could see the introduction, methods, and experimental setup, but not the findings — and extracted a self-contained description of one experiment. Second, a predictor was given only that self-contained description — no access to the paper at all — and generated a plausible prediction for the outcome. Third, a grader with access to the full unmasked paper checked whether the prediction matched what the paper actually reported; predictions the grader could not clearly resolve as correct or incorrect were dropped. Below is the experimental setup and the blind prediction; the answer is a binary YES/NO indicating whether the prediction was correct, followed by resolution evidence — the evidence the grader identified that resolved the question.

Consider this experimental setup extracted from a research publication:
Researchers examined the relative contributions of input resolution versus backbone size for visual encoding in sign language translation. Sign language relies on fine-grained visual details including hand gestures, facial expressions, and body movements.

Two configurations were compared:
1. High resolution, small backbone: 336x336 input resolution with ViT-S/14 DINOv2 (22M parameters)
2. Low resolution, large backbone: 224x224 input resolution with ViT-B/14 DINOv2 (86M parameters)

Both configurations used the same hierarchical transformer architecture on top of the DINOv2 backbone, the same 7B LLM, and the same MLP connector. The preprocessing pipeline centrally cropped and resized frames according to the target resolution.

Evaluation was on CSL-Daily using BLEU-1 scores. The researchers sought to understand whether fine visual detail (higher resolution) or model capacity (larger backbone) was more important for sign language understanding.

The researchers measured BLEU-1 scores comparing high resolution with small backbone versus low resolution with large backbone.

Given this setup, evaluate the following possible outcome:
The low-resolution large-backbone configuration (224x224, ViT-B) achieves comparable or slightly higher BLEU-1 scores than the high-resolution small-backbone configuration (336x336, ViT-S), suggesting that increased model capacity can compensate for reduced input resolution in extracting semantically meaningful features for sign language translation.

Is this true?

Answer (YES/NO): NO